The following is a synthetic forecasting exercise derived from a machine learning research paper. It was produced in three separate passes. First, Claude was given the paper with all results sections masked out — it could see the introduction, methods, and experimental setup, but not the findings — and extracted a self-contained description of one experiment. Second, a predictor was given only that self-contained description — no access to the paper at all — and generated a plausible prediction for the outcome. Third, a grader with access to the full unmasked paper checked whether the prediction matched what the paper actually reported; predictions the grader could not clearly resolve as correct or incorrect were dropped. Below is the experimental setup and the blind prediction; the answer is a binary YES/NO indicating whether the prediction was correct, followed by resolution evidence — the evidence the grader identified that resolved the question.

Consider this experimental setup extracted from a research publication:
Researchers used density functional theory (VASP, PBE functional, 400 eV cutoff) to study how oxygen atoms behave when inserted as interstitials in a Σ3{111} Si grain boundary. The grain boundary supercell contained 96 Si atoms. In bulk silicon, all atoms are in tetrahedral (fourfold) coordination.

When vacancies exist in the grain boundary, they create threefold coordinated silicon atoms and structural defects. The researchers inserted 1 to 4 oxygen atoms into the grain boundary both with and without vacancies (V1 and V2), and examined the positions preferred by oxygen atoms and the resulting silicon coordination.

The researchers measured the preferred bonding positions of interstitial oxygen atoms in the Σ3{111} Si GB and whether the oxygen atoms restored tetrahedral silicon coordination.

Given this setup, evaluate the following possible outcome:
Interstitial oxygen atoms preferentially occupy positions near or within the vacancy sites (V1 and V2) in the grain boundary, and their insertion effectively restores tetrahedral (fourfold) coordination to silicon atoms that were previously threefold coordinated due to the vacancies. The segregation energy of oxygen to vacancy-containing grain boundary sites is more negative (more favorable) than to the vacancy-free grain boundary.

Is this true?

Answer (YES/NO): YES